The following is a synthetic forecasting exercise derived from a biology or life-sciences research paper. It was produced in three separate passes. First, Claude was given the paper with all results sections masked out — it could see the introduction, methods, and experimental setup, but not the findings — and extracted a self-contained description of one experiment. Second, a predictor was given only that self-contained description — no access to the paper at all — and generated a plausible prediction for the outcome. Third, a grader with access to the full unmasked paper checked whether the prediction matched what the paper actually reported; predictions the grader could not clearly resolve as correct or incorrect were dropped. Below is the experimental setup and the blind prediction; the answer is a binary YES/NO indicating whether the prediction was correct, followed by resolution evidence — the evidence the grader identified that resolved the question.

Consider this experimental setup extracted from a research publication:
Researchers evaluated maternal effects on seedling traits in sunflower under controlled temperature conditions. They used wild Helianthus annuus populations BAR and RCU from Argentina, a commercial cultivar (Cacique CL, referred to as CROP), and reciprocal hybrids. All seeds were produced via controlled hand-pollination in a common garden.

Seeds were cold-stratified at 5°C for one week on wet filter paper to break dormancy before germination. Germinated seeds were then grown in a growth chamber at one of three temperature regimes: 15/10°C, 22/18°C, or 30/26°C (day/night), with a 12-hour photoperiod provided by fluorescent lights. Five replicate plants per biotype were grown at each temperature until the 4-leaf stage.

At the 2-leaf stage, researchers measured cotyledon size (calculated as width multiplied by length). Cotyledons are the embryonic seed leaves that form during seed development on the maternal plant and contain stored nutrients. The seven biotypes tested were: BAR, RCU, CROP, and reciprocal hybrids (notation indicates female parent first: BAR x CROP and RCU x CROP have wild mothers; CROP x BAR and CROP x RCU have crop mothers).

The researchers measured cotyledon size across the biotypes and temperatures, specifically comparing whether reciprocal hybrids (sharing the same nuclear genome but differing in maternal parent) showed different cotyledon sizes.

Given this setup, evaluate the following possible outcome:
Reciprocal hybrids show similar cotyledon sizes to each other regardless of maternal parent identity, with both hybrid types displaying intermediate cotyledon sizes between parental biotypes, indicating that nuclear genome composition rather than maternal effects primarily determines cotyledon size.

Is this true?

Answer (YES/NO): NO